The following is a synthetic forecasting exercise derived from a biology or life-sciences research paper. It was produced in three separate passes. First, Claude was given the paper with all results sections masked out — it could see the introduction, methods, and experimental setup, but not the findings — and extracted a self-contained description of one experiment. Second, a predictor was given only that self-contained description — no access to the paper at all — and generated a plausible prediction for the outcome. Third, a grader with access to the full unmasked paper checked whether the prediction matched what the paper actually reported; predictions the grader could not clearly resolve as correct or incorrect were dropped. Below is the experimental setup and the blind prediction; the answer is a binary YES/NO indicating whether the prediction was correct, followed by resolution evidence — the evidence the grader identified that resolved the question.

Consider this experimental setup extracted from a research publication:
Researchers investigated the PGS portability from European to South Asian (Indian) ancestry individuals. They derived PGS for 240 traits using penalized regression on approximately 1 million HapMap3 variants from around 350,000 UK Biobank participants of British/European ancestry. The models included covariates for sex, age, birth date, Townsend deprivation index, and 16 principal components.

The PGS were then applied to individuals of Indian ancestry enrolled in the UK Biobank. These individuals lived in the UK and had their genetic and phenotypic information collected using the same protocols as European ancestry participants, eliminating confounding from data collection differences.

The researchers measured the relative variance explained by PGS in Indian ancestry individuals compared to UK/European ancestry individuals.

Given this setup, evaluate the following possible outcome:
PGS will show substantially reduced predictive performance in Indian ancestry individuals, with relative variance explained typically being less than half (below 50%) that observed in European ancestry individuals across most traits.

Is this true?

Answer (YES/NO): NO